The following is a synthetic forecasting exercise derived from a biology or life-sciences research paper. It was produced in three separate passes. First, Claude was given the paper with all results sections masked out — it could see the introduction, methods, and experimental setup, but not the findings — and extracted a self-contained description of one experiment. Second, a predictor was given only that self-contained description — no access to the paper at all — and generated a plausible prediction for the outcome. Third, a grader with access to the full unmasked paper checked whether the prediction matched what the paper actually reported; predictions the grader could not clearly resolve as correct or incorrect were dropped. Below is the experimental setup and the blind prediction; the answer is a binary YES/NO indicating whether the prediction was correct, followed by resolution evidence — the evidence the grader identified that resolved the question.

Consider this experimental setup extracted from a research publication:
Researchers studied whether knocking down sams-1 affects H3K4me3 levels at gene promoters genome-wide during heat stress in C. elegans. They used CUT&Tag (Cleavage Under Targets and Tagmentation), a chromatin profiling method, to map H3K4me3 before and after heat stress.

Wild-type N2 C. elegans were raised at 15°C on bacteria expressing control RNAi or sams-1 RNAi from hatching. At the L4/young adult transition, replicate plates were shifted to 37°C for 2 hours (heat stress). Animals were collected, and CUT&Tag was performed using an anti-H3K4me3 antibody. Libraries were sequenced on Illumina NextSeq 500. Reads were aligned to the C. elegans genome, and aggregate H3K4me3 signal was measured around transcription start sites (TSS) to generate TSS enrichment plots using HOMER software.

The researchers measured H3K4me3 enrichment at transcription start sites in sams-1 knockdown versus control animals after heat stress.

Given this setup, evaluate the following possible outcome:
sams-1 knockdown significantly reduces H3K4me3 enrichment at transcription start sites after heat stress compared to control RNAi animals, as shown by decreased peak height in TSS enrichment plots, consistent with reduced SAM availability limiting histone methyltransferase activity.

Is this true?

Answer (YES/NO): NO